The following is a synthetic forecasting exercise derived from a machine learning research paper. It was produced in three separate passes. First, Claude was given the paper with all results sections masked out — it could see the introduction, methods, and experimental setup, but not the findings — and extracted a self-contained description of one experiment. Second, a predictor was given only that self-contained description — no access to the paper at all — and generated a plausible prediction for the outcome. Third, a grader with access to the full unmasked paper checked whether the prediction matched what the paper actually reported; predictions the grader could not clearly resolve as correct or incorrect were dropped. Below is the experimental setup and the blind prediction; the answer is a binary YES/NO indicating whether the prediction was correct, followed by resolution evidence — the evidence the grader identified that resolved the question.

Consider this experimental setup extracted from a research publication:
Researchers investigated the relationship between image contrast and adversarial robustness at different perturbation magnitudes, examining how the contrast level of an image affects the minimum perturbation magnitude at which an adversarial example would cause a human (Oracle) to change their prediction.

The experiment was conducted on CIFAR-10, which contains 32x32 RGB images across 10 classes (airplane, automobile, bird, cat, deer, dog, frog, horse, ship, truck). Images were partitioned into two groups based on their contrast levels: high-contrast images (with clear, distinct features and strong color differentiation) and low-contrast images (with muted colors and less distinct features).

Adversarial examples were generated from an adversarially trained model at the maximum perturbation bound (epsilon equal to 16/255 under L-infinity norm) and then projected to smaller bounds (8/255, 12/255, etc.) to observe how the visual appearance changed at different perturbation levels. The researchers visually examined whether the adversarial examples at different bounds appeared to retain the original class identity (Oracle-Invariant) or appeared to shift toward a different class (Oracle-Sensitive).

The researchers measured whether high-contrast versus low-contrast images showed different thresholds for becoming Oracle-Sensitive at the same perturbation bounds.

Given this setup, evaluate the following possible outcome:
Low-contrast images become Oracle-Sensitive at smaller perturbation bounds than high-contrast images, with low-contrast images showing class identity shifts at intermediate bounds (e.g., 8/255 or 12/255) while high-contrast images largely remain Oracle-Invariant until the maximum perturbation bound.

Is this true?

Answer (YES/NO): YES